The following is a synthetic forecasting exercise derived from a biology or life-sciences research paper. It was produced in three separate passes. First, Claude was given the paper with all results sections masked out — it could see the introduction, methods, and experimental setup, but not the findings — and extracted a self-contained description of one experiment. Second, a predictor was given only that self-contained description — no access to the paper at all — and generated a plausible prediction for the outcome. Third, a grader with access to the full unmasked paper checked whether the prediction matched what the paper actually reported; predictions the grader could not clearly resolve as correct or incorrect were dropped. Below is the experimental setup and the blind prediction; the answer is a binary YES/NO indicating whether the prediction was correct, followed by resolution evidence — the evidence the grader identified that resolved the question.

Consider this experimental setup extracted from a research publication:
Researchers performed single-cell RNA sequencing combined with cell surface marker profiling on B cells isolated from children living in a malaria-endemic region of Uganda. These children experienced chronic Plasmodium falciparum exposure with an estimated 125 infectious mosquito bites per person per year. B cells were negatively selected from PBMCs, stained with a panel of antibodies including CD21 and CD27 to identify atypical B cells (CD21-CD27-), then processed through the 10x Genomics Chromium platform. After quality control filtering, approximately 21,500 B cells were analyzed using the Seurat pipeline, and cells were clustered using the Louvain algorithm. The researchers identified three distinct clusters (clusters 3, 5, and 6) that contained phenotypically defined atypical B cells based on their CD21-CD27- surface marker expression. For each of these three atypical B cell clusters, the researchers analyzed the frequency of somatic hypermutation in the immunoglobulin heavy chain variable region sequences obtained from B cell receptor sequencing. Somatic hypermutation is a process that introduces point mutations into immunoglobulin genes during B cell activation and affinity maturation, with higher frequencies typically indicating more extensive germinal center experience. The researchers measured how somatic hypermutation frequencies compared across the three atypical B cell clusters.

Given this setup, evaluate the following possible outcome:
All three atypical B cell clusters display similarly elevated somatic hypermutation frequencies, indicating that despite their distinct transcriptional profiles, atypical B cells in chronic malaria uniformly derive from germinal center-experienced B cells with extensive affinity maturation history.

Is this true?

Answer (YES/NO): NO